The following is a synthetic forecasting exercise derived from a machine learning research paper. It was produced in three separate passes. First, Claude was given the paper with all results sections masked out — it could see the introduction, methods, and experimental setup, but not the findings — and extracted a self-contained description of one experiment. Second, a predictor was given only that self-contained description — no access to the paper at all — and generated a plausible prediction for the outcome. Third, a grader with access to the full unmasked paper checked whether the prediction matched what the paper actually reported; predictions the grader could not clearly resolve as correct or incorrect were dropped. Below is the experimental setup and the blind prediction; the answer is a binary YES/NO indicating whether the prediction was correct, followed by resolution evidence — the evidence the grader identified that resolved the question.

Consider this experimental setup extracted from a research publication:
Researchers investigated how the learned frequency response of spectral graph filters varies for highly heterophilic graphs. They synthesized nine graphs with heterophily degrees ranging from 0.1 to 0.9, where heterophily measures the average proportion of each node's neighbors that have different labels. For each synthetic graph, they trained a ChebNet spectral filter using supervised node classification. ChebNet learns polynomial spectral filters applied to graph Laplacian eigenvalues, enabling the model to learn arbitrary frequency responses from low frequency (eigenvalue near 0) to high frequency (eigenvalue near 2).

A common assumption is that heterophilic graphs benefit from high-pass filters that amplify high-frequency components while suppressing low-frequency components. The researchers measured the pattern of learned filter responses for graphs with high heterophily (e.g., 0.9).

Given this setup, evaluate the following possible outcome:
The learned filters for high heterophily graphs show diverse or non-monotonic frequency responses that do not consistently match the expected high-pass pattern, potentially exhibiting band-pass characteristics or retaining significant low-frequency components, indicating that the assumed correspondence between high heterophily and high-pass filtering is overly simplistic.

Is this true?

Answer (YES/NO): YES